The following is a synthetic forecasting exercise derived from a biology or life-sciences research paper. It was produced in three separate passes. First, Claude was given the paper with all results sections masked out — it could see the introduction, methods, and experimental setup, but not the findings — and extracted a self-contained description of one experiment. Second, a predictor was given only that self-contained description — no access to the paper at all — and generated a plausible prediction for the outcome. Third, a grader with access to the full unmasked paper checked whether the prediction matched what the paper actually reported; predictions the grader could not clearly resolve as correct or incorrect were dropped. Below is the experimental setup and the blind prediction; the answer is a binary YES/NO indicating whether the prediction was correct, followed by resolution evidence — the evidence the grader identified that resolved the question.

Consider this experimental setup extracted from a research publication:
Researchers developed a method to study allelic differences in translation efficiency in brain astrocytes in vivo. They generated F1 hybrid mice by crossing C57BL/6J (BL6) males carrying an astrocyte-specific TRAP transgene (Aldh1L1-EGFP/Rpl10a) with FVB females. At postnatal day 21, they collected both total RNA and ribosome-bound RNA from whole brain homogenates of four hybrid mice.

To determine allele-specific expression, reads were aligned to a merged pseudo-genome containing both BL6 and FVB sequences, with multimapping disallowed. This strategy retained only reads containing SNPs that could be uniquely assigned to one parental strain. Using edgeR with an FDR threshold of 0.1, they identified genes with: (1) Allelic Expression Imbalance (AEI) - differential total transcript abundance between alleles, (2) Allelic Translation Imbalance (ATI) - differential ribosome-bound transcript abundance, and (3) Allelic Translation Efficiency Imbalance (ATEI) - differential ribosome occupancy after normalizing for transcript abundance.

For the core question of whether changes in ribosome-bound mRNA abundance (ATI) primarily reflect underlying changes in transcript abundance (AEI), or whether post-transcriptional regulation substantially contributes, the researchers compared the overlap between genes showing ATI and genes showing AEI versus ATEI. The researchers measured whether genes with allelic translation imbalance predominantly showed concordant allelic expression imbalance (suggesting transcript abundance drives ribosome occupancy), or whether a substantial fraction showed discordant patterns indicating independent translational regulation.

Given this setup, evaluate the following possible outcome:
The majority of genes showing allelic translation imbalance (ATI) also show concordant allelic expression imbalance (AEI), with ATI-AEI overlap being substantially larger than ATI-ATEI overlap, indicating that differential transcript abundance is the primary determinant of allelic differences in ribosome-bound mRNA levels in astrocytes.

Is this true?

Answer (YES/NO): YES